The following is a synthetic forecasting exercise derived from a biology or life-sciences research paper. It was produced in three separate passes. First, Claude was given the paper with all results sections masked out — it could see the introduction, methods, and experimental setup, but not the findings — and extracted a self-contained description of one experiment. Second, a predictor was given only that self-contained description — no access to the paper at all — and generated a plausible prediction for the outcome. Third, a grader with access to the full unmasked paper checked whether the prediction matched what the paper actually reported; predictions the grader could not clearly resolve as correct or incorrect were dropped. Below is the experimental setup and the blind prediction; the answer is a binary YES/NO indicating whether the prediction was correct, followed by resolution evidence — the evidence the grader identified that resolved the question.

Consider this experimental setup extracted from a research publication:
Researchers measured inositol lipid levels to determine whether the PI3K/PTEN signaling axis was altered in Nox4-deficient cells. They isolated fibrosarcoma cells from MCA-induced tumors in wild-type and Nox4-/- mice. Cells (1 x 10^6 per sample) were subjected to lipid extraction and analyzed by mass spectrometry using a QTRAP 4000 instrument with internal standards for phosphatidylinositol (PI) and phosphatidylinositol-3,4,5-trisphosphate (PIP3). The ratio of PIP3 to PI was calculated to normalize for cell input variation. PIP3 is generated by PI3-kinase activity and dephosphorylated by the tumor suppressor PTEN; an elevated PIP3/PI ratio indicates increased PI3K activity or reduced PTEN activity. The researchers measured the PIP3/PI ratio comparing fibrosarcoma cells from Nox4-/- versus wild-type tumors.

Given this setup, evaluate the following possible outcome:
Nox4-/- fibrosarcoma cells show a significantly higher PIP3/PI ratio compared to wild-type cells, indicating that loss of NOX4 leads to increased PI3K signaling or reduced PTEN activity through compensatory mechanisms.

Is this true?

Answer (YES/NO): NO